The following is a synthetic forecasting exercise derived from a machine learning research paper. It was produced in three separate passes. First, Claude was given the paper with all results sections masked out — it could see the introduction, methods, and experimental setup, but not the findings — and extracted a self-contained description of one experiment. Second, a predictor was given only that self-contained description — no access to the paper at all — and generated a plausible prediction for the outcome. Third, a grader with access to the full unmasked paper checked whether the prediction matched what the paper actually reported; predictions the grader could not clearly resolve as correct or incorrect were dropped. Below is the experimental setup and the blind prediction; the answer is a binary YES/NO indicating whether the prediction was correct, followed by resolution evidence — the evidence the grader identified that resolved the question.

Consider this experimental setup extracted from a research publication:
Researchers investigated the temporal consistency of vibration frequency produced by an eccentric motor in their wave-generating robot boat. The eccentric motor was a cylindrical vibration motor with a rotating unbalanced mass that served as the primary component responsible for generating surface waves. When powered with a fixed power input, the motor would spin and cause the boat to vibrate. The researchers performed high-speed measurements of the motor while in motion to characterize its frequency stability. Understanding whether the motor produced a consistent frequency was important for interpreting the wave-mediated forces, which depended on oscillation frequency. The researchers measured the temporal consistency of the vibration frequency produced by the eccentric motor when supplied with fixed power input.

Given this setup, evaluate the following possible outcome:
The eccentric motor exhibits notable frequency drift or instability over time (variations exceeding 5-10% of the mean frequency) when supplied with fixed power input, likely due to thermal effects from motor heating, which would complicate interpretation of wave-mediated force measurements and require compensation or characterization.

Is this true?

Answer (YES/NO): NO